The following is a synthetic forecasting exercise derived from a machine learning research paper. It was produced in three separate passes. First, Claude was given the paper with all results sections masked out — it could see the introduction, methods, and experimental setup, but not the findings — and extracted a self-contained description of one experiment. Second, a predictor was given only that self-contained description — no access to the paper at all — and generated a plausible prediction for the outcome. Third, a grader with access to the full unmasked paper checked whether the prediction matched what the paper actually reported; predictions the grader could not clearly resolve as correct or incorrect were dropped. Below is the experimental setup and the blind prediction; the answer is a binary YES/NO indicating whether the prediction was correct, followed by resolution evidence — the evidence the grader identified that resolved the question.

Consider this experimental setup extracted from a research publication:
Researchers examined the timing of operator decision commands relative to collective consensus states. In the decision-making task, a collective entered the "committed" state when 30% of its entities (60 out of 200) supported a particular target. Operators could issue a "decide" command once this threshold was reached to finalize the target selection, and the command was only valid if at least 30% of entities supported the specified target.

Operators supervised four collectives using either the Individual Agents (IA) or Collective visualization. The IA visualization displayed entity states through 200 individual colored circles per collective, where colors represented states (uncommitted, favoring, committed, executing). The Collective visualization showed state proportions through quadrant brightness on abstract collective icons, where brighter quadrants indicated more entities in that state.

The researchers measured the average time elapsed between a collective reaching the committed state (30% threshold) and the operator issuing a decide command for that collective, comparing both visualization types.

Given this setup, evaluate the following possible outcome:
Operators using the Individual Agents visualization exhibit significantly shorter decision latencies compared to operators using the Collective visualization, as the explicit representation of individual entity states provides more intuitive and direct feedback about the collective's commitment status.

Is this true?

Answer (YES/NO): NO